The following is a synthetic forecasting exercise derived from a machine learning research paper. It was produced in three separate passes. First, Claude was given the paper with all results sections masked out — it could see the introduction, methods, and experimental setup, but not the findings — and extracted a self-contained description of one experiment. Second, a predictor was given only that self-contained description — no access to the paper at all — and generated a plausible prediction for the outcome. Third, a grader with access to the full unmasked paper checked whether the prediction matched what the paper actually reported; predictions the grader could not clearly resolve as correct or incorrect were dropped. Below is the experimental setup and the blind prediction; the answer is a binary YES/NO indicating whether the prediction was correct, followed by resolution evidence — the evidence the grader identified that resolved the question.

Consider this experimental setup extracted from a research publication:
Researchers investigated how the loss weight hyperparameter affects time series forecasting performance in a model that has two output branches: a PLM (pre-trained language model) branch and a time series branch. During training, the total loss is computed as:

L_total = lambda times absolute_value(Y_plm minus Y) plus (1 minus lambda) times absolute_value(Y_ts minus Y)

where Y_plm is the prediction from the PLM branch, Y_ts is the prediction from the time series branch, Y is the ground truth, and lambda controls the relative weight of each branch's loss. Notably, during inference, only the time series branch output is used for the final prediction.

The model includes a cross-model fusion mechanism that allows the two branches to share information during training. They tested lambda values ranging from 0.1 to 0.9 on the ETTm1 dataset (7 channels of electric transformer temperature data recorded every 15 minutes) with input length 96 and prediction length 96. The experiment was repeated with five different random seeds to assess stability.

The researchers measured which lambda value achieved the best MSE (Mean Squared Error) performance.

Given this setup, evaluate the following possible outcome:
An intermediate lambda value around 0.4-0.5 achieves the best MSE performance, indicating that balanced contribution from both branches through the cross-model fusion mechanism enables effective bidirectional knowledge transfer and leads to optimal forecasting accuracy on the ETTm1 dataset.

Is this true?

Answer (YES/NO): NO